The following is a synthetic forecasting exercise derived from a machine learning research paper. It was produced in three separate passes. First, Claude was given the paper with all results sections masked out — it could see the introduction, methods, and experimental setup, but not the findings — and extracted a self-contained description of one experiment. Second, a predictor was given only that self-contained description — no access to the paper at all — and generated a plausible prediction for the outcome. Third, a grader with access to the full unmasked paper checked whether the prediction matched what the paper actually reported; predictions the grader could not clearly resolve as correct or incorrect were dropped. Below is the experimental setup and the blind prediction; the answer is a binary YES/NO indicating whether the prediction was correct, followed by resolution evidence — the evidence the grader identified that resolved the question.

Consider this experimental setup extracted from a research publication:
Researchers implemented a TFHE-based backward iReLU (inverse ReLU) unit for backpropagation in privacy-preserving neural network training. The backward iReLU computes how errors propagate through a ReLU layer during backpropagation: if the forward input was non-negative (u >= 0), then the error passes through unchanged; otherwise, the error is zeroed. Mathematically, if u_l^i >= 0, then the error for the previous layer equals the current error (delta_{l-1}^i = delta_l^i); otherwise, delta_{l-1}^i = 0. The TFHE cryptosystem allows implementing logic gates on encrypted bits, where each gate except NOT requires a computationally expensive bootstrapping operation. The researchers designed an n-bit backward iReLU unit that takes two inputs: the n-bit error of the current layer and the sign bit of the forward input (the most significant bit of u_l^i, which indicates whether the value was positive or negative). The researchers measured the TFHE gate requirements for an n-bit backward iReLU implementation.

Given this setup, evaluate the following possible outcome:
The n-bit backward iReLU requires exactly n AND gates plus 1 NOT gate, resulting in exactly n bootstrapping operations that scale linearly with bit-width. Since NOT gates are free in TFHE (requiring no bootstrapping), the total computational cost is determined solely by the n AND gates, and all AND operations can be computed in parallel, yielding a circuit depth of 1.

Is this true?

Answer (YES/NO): NO